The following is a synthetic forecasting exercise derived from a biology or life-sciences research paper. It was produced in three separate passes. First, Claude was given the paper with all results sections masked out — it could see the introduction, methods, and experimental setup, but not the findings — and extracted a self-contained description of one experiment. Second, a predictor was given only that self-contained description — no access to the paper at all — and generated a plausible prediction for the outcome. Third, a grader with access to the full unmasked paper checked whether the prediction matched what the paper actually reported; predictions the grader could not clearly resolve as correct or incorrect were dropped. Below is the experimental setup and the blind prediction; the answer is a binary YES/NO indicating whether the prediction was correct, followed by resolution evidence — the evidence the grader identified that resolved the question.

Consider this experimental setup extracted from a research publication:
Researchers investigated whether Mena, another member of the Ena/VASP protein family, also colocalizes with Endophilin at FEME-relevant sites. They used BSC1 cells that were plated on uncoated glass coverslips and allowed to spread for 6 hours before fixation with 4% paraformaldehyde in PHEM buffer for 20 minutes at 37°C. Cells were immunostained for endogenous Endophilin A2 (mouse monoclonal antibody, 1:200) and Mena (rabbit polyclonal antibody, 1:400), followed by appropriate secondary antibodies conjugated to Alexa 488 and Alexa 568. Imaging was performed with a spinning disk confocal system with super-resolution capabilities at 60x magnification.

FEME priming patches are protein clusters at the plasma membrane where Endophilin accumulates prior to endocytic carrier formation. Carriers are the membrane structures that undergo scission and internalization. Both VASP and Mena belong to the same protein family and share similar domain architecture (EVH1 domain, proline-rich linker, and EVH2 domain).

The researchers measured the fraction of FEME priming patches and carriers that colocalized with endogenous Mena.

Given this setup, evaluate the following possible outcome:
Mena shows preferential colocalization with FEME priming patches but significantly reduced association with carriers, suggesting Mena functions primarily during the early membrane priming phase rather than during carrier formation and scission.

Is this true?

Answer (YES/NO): YES